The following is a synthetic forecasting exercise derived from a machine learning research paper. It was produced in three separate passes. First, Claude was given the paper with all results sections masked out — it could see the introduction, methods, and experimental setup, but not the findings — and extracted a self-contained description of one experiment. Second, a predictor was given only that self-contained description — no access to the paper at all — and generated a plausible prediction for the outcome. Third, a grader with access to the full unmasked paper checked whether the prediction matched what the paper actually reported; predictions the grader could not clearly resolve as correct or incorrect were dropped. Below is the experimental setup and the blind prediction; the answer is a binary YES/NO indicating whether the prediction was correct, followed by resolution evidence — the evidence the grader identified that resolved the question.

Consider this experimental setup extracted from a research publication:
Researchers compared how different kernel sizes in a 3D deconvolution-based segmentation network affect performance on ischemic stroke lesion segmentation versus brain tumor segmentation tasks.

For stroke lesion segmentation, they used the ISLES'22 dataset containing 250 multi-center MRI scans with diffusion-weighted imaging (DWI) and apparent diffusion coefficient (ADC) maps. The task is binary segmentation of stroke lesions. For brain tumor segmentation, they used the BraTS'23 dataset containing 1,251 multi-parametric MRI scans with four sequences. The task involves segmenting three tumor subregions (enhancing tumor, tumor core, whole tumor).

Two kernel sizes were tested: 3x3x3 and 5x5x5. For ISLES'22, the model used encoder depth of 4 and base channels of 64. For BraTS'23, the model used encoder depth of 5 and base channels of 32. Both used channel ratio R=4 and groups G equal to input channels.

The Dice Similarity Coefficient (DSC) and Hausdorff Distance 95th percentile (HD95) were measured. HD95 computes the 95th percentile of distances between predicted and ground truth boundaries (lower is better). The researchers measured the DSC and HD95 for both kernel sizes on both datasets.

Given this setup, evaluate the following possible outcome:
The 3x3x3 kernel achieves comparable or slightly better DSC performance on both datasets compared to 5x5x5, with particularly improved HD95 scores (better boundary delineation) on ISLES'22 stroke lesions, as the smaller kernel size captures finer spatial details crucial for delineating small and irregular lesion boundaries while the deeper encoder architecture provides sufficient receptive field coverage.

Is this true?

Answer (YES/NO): NO